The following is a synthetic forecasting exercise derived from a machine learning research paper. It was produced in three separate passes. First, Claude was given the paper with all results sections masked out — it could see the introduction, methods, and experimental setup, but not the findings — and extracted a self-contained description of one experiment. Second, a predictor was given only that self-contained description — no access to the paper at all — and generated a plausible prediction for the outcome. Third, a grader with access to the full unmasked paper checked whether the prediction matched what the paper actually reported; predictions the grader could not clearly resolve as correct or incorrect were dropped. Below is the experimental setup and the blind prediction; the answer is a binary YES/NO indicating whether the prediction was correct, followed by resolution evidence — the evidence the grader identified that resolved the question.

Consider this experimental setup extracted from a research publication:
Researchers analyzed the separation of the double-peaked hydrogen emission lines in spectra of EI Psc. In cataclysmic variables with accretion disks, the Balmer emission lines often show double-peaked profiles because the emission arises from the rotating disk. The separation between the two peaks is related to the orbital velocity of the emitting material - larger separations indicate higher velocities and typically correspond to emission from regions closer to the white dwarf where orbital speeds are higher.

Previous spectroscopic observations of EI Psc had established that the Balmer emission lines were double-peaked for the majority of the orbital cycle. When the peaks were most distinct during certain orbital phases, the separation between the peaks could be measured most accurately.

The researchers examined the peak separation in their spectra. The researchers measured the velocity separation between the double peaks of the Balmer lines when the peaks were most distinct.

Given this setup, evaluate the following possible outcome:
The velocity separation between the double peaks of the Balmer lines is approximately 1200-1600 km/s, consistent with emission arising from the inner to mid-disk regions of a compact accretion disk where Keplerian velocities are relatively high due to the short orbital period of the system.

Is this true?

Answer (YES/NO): NO